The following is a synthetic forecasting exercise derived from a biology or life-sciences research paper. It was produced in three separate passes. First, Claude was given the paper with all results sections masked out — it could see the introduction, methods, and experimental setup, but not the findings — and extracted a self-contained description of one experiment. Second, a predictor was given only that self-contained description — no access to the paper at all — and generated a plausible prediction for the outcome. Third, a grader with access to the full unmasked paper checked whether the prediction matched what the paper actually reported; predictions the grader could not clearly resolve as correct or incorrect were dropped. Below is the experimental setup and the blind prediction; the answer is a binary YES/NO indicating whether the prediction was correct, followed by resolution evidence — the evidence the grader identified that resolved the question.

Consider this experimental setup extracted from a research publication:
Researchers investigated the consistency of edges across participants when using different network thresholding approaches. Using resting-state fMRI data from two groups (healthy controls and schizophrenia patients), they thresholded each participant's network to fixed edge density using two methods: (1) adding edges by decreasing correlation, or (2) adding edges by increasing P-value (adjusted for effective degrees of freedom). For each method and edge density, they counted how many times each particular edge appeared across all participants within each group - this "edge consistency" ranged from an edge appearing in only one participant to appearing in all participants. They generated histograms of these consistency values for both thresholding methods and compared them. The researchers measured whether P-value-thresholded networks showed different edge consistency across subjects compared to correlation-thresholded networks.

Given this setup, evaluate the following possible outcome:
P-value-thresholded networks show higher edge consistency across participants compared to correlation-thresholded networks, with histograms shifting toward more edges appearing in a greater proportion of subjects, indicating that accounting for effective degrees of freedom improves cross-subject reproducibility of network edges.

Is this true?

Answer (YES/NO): YES